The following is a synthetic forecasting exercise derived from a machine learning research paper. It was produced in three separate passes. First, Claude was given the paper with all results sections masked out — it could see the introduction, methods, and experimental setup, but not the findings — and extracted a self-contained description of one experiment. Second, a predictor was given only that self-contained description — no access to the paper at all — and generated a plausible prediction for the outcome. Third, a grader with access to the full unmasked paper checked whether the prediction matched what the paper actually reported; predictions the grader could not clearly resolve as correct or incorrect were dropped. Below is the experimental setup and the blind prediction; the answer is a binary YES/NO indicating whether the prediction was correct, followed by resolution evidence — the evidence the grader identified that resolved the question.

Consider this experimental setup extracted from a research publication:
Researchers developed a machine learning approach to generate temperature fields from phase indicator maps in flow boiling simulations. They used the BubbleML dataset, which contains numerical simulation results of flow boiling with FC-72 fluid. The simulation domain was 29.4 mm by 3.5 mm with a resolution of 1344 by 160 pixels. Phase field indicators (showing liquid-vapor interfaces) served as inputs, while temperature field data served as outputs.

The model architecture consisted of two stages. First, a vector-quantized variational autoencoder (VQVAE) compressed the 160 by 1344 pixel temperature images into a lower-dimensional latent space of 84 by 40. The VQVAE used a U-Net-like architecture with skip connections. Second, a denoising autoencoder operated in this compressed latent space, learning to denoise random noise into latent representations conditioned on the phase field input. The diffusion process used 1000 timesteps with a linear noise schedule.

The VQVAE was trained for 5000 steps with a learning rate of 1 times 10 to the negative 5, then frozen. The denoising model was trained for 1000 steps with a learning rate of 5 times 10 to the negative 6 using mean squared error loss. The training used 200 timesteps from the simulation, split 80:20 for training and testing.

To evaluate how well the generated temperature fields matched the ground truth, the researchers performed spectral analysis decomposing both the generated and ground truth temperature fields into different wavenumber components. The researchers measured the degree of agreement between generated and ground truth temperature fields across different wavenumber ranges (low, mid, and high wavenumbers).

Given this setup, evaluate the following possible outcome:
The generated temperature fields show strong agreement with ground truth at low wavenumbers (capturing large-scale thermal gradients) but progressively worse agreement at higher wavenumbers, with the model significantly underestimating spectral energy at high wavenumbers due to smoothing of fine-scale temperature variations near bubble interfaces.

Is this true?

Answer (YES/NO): NO